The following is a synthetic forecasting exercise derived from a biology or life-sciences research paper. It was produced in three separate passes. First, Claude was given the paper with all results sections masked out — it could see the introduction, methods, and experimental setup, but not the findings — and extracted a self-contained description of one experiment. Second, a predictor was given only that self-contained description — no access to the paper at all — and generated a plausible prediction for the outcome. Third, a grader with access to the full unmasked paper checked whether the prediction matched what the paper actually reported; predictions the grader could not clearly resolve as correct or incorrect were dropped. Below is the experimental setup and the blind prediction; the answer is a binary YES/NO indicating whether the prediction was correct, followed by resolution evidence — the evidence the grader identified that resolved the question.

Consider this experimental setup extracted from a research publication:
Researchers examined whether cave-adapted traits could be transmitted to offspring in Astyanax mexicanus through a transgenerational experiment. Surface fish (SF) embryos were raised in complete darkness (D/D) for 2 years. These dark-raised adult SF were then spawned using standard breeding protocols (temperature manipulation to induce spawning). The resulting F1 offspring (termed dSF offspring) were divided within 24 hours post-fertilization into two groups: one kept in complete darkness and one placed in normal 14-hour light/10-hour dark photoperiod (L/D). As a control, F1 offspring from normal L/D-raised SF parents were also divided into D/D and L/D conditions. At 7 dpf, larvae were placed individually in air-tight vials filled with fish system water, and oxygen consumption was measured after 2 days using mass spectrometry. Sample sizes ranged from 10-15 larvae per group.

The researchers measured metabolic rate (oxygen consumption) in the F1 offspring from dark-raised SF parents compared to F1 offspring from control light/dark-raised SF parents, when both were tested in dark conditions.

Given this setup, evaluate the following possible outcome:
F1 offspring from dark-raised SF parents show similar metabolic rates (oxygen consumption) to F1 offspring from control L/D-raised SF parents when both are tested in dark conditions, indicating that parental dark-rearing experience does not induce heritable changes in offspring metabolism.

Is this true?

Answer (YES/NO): NO